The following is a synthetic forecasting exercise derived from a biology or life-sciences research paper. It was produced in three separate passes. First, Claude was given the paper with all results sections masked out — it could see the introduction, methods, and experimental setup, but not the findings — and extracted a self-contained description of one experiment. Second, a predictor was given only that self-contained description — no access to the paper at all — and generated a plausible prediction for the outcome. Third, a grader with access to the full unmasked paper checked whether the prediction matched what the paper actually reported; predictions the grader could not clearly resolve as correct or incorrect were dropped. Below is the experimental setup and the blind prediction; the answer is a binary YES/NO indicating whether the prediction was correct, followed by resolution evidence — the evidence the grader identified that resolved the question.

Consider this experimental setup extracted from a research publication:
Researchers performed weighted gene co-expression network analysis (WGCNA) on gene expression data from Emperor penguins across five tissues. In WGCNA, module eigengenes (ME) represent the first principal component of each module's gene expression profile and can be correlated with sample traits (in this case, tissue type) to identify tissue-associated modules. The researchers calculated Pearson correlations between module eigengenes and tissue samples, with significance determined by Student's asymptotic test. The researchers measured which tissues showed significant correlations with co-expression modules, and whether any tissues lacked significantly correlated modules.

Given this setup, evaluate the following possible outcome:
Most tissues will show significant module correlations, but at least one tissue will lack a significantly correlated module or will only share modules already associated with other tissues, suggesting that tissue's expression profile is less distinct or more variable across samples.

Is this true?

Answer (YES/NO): YES